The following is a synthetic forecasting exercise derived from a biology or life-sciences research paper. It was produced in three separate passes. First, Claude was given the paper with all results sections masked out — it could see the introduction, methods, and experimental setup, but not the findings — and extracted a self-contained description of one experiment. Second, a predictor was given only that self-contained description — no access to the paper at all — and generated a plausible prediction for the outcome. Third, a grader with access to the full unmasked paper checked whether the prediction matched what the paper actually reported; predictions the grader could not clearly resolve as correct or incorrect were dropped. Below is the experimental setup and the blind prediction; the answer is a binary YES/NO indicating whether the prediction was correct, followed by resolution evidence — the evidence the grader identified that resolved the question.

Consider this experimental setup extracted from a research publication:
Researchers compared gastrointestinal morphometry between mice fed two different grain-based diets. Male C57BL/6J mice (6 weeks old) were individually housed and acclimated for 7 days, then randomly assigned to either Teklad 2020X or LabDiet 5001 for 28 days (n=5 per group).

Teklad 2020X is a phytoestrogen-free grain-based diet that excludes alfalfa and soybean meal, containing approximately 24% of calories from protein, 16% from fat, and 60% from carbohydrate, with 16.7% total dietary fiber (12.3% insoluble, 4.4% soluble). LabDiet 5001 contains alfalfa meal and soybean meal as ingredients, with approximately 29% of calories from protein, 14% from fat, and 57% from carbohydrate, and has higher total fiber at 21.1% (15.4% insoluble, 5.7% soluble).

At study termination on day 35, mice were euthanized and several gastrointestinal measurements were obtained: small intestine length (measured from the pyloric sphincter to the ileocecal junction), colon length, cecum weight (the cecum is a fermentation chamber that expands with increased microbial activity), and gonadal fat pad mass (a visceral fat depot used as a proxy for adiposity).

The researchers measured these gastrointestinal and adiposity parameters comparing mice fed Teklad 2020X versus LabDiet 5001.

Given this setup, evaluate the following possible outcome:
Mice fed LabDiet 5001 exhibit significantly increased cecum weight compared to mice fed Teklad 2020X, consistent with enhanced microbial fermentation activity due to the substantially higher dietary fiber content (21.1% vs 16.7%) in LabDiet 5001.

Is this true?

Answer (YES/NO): YES